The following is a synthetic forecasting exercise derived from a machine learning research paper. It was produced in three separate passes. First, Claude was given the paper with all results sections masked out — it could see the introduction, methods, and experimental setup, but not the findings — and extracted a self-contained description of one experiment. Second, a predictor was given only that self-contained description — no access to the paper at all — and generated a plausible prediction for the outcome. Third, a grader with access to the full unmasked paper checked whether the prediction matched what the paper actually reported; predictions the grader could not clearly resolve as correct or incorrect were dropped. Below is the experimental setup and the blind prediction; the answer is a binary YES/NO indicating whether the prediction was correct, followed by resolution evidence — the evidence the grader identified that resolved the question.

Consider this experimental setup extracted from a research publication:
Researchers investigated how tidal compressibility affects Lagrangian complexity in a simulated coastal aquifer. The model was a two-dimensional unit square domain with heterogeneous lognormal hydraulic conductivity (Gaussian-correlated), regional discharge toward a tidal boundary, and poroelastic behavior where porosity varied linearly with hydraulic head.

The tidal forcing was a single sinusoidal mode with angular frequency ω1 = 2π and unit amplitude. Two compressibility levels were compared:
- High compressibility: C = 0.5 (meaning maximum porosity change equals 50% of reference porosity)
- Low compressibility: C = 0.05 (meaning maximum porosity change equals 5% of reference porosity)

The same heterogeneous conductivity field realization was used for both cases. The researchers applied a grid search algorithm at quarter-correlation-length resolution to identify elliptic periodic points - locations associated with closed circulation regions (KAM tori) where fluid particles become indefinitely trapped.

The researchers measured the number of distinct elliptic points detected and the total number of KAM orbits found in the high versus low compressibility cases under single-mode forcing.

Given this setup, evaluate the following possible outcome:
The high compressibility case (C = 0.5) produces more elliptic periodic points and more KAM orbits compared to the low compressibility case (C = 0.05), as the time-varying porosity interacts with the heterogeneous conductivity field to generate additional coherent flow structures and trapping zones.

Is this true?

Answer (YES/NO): YES